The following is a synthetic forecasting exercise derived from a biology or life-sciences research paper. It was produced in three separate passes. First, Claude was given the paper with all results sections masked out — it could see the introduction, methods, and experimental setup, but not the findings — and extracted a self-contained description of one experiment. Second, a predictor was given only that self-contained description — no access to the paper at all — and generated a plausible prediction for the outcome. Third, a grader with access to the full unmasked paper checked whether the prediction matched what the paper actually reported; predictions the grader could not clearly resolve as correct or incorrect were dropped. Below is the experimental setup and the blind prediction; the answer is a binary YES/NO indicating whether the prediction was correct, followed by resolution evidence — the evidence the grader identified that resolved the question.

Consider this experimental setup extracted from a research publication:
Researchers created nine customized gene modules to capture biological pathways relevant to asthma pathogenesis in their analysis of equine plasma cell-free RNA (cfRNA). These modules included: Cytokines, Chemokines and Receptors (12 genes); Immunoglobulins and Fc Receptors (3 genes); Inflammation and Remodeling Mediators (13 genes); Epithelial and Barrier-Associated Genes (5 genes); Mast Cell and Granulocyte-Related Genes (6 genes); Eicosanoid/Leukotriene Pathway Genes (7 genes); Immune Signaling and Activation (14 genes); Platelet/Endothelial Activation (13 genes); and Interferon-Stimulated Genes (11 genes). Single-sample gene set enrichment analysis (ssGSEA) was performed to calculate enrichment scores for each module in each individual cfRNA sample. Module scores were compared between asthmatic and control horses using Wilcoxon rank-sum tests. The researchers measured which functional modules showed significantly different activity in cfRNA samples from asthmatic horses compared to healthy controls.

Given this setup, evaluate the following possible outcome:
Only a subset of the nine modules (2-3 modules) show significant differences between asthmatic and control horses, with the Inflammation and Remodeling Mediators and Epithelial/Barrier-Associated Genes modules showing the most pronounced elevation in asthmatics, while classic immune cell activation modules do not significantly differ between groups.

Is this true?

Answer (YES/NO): NO